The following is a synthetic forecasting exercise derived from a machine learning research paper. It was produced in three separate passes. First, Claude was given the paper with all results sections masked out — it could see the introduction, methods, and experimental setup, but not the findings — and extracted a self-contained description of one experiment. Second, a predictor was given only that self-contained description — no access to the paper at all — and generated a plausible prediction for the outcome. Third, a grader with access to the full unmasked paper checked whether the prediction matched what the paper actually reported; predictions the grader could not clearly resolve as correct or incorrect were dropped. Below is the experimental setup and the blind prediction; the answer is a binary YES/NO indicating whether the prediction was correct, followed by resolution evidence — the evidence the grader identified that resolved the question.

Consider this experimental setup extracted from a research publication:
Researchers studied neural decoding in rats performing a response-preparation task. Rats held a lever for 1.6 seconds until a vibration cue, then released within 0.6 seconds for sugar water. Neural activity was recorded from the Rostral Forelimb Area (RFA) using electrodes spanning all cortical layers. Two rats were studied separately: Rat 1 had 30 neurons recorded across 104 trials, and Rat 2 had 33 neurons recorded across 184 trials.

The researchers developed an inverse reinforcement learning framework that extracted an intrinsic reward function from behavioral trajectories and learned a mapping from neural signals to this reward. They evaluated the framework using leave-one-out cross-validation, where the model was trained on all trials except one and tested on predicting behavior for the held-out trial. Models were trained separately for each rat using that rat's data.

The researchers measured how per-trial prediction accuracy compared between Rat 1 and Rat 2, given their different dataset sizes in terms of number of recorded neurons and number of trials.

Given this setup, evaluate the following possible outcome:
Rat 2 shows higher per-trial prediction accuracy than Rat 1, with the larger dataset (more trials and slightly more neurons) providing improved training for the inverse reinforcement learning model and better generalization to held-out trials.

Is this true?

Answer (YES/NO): YES